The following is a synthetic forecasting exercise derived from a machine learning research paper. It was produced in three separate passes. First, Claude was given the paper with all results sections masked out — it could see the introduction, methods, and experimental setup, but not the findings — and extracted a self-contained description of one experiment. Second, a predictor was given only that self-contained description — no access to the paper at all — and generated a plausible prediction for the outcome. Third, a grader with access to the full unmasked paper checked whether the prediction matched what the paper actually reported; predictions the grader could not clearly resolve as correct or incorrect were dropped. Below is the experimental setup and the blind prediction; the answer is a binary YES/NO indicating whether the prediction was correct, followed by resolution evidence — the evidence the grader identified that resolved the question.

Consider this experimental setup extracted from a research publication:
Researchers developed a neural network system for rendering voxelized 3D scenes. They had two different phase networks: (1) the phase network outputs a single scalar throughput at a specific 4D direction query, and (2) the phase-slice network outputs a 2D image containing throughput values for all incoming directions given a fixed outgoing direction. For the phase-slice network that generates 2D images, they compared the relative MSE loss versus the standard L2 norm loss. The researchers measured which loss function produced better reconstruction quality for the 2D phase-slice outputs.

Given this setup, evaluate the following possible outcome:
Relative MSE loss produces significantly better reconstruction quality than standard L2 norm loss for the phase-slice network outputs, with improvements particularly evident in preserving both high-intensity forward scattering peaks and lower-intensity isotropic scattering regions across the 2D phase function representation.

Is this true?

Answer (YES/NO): NO